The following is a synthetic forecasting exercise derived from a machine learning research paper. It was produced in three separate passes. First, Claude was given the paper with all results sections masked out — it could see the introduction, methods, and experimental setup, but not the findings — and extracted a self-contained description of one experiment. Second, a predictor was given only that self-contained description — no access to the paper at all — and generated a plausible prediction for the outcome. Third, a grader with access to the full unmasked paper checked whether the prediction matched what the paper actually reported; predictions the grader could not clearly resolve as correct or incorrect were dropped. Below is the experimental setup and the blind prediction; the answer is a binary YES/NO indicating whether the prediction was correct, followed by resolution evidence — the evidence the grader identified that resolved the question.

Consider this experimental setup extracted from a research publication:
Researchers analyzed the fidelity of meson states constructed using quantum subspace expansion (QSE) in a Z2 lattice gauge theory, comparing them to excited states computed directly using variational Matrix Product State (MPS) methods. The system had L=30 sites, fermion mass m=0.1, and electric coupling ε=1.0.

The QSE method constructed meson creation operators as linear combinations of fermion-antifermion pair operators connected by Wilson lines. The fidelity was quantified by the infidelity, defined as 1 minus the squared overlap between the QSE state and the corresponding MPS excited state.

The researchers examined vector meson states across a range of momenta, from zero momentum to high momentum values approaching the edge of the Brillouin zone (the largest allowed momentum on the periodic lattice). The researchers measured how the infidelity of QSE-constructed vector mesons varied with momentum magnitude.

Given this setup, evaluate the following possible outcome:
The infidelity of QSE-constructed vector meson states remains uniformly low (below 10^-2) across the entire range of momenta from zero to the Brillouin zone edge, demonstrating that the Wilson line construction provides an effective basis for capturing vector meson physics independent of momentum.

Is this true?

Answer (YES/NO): NO